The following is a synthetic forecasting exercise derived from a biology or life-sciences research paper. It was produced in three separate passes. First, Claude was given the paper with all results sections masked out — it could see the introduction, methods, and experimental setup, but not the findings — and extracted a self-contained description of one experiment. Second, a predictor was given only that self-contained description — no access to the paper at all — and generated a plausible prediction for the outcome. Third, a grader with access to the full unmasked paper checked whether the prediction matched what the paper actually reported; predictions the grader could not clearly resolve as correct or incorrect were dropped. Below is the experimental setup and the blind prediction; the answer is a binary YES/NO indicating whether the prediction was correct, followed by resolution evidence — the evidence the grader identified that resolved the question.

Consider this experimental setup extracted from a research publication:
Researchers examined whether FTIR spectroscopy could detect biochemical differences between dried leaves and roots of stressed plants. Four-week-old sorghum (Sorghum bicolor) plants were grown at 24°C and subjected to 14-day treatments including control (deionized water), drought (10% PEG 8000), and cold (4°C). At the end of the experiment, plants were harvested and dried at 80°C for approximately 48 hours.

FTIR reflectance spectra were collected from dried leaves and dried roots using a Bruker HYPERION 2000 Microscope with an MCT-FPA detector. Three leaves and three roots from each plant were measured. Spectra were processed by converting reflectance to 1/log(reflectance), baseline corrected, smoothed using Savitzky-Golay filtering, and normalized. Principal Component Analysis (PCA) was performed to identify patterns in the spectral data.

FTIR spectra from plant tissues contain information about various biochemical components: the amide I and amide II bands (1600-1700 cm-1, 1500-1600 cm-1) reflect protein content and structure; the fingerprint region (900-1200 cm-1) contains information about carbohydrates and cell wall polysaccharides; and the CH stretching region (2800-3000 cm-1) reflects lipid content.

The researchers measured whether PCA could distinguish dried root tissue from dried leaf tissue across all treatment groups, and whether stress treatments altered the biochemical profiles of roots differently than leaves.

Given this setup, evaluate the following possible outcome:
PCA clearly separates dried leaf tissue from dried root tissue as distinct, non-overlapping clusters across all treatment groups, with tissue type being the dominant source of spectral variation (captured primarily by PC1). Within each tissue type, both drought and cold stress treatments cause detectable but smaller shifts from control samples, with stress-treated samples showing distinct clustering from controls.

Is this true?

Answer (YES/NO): NO